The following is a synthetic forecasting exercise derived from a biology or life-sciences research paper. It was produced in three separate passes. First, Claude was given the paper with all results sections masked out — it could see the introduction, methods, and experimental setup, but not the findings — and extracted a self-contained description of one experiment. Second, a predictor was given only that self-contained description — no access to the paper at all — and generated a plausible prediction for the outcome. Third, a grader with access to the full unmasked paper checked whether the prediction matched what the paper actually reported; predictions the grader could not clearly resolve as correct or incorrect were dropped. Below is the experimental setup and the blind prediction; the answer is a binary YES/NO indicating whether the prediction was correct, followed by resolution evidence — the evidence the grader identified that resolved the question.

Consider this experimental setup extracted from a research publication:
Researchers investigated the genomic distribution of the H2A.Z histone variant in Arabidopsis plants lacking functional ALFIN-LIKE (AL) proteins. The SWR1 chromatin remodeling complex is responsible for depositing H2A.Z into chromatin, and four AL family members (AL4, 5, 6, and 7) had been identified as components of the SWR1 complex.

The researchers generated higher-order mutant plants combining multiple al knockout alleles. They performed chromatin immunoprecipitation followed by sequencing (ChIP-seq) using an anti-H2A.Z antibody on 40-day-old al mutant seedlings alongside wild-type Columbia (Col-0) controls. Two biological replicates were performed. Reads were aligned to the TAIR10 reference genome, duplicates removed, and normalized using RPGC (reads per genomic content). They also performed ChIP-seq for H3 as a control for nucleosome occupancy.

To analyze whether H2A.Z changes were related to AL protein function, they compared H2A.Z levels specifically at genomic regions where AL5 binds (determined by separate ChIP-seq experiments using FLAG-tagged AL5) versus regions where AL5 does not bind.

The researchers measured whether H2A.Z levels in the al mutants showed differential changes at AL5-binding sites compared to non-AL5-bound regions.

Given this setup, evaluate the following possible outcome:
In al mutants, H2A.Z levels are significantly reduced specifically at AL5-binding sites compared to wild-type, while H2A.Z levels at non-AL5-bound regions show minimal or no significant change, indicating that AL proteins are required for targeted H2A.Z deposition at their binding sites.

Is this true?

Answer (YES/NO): NO